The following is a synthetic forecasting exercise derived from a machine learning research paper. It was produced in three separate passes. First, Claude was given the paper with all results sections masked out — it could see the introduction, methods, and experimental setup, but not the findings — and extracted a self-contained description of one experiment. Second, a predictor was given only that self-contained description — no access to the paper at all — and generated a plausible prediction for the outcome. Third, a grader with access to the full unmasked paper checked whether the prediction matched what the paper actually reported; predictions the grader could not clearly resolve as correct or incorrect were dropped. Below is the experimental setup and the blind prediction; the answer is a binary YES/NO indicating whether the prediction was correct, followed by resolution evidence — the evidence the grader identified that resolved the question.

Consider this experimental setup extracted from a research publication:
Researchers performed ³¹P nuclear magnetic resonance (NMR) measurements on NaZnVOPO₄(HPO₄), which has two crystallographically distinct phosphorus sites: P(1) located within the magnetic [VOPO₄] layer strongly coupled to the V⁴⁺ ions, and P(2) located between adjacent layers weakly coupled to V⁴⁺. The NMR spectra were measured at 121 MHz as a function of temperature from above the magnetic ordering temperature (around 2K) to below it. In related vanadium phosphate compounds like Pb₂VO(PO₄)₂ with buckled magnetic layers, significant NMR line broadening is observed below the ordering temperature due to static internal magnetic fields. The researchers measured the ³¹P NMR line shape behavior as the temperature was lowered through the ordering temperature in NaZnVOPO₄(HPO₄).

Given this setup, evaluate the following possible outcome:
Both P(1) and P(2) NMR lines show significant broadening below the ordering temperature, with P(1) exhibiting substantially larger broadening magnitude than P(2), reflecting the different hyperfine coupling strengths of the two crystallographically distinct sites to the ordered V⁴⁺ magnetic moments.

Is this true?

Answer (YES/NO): NO